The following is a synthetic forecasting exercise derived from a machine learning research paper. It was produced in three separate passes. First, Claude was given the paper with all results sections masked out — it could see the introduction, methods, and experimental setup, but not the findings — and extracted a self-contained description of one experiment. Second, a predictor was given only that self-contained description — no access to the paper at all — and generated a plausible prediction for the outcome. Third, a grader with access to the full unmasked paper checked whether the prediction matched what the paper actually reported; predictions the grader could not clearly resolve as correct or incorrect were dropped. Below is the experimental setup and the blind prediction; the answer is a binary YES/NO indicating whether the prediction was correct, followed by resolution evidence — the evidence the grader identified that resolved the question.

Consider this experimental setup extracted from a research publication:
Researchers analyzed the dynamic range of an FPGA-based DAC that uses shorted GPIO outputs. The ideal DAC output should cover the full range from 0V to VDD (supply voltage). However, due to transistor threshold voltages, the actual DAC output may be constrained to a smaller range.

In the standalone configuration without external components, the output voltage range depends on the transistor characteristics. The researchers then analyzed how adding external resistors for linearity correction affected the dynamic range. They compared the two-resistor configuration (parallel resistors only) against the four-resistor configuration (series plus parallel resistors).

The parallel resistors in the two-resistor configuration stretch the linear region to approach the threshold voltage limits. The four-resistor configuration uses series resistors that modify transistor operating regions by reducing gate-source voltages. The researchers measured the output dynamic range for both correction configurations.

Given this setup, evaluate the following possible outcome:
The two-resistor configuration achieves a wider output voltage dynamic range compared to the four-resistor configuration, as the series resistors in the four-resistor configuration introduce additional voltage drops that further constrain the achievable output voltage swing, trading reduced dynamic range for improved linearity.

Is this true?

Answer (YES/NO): YES